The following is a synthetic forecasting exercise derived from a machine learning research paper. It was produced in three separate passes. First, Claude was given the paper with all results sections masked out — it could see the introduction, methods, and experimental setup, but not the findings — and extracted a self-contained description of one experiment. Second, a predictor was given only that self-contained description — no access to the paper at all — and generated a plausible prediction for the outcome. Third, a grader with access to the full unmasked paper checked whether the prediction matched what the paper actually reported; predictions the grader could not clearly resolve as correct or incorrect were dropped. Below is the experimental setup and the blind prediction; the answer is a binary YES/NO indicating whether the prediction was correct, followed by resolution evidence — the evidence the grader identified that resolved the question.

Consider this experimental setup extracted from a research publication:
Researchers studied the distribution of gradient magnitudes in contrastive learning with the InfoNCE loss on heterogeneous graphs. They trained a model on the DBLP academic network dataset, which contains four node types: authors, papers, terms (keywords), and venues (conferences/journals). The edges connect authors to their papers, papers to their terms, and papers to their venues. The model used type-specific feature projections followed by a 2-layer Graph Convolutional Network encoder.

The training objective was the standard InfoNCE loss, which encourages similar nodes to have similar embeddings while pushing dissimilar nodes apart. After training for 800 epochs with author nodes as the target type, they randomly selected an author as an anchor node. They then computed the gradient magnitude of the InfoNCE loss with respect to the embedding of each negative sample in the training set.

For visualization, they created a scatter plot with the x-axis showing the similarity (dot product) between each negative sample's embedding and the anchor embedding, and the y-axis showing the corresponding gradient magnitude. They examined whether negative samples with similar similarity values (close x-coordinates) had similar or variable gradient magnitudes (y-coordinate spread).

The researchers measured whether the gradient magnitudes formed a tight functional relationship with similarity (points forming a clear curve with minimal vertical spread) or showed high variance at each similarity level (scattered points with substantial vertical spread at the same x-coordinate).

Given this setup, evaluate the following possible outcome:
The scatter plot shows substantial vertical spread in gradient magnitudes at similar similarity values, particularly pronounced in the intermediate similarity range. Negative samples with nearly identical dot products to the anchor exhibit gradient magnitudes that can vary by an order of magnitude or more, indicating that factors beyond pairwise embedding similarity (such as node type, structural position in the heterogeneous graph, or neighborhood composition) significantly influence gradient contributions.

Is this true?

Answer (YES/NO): NO